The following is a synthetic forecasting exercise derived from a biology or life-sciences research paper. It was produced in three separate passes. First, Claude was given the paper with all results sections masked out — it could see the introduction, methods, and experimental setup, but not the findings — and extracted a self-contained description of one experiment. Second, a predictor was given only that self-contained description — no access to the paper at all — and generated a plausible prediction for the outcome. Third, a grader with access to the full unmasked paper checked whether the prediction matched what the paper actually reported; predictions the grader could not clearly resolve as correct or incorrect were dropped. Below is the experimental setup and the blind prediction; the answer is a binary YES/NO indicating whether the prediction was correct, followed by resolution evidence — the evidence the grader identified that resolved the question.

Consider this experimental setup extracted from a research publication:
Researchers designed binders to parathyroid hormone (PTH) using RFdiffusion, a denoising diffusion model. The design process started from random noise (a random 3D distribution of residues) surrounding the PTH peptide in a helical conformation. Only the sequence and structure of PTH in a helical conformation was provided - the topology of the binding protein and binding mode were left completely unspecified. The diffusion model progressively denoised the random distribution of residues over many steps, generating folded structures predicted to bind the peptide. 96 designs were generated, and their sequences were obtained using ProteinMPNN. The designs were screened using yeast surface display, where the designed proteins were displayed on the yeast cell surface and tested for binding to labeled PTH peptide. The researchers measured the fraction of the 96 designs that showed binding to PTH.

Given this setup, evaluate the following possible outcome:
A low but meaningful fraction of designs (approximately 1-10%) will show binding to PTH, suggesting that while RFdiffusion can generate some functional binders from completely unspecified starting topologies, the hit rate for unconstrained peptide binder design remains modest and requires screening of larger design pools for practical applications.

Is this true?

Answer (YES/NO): NO